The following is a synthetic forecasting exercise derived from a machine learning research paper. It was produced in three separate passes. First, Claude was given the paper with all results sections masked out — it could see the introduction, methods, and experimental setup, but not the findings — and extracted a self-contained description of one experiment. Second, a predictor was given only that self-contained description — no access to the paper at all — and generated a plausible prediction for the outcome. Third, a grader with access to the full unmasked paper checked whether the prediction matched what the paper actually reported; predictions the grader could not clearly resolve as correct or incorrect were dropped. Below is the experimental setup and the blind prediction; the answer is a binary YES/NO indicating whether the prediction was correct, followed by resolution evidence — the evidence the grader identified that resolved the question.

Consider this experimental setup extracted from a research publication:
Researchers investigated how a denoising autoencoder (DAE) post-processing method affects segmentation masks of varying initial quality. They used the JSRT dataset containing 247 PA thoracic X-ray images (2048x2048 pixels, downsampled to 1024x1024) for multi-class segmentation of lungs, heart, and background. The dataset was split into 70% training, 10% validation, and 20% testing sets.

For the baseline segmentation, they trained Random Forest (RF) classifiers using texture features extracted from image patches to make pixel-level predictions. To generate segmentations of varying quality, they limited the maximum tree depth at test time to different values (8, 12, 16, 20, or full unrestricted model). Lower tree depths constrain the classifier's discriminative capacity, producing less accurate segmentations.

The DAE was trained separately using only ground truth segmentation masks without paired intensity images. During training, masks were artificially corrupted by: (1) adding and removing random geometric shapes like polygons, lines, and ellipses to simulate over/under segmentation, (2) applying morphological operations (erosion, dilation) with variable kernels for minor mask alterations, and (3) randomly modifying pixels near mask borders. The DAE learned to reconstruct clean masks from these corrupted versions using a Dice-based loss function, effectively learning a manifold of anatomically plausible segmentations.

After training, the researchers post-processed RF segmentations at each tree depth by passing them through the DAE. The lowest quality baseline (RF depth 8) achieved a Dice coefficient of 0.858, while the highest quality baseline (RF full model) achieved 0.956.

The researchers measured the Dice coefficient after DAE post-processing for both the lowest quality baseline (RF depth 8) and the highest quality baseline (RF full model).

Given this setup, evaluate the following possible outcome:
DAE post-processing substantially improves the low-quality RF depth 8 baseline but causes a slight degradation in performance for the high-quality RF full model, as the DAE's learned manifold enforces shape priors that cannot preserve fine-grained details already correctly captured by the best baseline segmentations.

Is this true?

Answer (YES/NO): YES